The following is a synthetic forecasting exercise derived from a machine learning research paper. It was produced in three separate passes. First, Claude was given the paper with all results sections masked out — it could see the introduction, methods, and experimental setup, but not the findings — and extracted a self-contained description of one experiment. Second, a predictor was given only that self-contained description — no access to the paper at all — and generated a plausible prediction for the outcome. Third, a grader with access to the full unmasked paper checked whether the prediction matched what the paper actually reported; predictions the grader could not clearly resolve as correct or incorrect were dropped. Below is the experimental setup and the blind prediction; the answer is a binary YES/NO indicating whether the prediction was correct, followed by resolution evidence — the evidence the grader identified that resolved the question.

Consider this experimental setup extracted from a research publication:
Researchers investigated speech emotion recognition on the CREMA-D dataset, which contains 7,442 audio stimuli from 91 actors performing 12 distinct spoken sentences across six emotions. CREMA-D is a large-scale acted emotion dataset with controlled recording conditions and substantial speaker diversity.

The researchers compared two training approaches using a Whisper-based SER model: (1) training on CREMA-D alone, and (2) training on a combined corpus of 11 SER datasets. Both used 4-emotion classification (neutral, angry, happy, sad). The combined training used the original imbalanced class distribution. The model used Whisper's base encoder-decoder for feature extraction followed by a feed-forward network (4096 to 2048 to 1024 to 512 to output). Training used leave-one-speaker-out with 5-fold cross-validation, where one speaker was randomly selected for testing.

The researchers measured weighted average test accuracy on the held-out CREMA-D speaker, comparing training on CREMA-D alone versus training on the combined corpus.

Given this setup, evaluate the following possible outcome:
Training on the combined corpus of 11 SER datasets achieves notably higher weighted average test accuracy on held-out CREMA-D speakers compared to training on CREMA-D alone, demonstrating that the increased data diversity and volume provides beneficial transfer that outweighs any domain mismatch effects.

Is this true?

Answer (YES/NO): YES